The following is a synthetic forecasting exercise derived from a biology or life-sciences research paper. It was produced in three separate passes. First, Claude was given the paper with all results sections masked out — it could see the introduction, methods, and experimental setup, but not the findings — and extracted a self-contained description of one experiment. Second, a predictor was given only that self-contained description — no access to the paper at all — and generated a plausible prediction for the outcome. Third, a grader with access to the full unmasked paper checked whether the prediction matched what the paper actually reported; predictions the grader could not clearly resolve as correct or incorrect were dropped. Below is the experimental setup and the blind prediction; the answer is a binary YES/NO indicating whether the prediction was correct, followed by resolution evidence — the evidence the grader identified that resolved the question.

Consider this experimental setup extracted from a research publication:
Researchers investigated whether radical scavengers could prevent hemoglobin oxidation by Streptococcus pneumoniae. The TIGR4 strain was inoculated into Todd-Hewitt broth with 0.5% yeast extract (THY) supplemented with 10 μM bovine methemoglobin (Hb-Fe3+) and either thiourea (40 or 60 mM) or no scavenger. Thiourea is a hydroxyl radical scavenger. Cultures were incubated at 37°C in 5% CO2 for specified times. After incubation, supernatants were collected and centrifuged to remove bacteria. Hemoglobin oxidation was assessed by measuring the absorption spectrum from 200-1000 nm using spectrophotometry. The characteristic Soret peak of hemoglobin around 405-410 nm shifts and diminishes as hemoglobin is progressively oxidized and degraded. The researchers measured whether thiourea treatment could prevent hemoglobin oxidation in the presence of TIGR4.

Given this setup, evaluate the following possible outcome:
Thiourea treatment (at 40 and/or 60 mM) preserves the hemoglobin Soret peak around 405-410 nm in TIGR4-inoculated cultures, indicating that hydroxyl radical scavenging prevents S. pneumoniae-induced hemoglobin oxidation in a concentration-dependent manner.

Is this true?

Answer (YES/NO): NO